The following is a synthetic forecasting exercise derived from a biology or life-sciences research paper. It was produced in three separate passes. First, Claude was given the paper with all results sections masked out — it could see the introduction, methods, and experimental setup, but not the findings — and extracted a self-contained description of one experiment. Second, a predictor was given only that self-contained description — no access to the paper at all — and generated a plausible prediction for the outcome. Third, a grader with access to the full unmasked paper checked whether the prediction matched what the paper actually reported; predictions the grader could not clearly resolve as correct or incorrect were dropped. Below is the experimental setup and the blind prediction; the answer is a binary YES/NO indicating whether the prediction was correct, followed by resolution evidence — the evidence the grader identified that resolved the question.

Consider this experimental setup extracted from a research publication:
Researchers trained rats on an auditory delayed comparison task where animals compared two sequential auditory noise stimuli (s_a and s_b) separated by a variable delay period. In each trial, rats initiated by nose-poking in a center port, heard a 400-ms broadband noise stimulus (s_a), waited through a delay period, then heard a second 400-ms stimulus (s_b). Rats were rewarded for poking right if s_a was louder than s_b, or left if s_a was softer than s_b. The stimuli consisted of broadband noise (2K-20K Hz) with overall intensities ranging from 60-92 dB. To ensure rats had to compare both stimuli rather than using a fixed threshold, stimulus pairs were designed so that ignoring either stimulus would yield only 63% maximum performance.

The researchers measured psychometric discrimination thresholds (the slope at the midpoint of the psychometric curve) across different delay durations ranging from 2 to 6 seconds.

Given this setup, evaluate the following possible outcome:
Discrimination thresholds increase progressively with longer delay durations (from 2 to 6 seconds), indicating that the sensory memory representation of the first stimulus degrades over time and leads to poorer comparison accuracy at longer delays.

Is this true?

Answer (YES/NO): NO